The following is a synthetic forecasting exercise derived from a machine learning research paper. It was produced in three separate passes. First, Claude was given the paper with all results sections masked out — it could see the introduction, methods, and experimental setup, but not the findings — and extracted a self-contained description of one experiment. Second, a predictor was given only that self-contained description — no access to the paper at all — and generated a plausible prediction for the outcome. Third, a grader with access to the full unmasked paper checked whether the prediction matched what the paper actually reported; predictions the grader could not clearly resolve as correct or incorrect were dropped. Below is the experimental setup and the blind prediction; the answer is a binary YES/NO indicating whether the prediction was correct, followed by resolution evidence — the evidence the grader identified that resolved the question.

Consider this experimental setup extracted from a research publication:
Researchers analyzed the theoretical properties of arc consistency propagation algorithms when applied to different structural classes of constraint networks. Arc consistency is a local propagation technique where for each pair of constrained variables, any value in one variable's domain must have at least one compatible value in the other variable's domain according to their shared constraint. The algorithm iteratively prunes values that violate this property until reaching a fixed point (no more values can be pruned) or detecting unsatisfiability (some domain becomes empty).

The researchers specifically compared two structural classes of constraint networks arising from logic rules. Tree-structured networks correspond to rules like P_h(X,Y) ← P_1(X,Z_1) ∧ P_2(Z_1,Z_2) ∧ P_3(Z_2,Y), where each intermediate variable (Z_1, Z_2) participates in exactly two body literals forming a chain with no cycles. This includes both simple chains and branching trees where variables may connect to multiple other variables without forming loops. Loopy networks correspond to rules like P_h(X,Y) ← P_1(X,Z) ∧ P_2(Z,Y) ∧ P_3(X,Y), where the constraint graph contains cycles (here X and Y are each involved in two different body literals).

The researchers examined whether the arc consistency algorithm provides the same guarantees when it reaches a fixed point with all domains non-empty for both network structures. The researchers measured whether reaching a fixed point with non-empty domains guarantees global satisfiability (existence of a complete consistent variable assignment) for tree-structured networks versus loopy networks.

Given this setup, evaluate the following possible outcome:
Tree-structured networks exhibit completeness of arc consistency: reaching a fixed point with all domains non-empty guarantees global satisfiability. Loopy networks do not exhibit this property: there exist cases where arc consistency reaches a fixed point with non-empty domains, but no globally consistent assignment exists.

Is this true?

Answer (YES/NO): YES